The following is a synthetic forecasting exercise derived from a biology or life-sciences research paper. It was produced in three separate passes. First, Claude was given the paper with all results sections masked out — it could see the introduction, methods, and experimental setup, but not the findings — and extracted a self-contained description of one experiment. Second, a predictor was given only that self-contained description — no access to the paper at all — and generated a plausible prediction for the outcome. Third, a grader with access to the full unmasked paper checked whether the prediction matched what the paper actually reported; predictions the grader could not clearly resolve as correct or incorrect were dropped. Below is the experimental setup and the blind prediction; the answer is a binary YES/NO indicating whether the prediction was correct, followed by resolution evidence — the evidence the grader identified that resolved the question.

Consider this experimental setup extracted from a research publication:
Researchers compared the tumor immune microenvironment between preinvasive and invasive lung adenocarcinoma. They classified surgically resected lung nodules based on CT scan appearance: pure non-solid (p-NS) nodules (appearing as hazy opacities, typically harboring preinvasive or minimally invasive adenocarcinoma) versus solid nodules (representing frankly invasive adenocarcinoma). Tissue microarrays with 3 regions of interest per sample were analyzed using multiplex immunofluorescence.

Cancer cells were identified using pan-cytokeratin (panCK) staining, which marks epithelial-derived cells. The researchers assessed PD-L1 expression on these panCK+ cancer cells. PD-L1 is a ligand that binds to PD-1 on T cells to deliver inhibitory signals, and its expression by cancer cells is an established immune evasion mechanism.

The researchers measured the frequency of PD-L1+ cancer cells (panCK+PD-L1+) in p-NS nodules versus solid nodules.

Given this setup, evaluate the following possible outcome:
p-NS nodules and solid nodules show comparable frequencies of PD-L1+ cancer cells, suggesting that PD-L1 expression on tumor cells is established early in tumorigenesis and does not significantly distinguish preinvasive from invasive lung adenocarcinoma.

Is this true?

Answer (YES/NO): NO